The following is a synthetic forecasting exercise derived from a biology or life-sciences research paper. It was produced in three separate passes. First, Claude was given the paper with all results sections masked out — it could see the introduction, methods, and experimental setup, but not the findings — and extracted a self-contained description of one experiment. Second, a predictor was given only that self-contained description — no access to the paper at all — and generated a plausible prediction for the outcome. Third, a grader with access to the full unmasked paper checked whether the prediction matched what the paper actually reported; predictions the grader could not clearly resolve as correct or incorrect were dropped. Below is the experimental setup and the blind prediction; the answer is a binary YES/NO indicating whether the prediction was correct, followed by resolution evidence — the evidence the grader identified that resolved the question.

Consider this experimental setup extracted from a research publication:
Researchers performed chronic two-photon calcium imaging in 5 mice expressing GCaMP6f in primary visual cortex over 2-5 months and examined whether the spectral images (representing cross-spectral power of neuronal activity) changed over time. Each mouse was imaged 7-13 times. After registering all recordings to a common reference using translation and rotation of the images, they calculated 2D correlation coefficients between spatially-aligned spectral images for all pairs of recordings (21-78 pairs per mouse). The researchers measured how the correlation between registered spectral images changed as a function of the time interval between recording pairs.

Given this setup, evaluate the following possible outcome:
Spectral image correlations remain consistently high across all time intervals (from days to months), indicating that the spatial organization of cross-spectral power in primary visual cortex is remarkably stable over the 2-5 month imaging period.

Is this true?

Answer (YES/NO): NO